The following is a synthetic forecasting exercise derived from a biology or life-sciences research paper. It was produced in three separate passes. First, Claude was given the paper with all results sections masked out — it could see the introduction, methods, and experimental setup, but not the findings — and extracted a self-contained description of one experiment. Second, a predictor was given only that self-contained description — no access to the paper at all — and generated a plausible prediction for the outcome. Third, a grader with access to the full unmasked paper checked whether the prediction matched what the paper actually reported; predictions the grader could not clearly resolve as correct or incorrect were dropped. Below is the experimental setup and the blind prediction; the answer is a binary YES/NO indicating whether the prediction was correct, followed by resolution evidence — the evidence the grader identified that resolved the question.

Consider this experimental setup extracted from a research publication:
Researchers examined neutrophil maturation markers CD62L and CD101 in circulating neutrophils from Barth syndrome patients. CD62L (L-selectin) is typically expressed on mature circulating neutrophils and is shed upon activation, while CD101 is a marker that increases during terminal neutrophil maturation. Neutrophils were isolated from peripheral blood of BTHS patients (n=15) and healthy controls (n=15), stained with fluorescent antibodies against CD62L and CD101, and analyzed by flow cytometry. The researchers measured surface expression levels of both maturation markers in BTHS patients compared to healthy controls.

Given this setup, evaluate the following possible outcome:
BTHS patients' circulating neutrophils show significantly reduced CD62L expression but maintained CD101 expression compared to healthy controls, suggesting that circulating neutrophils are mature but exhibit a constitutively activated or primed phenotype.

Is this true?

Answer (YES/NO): NO